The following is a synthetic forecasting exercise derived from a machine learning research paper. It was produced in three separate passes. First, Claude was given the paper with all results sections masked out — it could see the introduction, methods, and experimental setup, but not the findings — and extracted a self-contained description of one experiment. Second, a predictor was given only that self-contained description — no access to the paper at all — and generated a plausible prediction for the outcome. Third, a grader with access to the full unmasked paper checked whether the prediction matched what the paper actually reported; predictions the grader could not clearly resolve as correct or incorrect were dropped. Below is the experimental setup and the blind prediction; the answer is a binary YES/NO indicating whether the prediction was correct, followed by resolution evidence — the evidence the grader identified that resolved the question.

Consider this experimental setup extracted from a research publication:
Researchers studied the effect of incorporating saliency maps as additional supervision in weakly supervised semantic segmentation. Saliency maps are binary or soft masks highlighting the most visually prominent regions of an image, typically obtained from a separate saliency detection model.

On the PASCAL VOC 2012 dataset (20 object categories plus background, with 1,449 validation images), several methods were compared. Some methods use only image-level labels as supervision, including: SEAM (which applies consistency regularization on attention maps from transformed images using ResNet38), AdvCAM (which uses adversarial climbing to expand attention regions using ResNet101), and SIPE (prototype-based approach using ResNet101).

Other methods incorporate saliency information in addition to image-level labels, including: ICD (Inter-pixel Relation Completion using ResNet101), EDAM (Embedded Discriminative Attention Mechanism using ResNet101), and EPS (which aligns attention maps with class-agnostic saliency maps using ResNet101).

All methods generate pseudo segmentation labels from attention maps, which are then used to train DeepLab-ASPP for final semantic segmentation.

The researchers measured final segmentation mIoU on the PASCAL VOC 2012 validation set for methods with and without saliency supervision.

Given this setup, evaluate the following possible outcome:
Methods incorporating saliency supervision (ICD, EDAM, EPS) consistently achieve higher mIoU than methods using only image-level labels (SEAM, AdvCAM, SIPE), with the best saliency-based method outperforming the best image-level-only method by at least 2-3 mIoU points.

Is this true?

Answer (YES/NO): NO